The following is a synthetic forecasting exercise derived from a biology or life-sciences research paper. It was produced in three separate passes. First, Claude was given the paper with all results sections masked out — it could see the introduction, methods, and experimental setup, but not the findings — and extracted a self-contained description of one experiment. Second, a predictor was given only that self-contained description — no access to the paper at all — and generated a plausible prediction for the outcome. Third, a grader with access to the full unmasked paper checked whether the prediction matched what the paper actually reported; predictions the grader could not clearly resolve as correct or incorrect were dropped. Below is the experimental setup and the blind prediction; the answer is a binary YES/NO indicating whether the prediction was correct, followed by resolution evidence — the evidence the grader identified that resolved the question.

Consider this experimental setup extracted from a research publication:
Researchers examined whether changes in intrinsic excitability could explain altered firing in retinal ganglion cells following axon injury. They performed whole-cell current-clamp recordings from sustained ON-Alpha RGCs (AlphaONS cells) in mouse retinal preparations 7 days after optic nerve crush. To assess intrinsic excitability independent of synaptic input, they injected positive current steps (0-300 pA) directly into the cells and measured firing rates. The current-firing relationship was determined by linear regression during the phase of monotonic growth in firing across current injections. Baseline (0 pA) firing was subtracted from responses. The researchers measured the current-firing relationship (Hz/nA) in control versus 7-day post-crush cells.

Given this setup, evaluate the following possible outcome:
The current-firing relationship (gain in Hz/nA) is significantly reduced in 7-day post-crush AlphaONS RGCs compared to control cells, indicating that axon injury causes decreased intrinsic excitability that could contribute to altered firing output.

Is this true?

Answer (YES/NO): YES